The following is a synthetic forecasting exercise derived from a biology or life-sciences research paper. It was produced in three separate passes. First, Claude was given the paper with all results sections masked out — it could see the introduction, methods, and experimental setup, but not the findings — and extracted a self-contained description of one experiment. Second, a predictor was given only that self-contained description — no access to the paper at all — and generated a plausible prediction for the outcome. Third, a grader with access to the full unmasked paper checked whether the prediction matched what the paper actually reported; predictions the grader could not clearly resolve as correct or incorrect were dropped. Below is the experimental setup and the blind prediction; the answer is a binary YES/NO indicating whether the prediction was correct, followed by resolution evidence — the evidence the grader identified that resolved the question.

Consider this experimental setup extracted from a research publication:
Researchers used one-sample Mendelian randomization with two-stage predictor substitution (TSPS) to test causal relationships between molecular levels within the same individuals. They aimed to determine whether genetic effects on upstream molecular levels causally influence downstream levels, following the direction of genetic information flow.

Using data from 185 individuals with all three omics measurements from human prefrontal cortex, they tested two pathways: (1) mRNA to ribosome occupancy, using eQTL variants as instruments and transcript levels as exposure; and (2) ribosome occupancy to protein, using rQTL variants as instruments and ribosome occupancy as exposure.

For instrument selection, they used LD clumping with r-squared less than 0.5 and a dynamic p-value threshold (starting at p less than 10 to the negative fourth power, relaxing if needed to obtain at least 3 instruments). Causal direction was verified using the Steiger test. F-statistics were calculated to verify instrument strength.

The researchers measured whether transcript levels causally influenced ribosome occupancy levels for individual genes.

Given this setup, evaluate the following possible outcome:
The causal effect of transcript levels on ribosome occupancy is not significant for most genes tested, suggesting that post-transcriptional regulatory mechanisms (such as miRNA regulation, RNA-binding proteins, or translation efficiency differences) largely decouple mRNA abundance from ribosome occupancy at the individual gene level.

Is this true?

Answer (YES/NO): NO